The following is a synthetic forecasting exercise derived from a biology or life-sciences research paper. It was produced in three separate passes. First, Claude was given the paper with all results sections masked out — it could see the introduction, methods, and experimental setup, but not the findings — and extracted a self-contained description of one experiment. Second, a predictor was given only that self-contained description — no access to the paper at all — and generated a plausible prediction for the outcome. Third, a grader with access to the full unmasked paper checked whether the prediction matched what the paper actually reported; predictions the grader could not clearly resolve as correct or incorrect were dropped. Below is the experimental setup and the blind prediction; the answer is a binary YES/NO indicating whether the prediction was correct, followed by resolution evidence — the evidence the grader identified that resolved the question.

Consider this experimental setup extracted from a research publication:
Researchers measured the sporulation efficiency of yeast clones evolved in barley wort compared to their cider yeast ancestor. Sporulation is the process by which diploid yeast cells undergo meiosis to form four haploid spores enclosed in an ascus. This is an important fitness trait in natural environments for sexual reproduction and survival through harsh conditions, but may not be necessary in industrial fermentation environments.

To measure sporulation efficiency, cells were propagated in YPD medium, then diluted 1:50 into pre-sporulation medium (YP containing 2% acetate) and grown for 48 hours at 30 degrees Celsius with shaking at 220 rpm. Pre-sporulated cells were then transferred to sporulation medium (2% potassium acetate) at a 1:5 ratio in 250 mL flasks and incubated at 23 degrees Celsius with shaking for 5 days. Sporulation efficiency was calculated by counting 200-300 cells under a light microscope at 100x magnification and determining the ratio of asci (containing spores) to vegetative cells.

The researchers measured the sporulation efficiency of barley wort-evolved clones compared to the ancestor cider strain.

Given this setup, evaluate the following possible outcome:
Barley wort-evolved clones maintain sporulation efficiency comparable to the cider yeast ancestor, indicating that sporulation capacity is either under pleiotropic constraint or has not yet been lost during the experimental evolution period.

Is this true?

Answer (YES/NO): NO